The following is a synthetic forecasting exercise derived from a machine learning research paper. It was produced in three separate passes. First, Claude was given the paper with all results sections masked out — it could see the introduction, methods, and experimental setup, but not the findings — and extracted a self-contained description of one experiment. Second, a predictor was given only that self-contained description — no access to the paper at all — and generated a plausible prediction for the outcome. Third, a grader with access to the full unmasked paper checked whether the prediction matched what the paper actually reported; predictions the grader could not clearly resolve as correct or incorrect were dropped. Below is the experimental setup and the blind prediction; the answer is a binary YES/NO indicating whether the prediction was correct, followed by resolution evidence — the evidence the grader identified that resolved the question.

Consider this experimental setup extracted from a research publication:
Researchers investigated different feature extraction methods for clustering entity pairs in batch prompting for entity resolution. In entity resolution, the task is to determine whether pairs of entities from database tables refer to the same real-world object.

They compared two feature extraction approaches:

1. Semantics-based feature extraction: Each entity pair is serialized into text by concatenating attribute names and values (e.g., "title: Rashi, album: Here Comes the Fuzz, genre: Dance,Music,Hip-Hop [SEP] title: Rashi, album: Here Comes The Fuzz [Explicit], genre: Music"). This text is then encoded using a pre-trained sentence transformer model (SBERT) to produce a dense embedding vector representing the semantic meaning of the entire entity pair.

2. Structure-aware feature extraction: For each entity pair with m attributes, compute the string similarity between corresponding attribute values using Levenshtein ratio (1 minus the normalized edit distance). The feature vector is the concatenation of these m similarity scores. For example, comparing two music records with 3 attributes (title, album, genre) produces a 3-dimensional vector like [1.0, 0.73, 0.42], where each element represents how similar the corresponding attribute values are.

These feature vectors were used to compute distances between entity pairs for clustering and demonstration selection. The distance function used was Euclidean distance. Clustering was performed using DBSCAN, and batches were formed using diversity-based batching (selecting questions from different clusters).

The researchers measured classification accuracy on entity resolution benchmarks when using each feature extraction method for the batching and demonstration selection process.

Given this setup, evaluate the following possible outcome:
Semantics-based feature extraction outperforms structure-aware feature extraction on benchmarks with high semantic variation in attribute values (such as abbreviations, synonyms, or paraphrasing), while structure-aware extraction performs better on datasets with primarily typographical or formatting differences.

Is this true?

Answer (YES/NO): NO